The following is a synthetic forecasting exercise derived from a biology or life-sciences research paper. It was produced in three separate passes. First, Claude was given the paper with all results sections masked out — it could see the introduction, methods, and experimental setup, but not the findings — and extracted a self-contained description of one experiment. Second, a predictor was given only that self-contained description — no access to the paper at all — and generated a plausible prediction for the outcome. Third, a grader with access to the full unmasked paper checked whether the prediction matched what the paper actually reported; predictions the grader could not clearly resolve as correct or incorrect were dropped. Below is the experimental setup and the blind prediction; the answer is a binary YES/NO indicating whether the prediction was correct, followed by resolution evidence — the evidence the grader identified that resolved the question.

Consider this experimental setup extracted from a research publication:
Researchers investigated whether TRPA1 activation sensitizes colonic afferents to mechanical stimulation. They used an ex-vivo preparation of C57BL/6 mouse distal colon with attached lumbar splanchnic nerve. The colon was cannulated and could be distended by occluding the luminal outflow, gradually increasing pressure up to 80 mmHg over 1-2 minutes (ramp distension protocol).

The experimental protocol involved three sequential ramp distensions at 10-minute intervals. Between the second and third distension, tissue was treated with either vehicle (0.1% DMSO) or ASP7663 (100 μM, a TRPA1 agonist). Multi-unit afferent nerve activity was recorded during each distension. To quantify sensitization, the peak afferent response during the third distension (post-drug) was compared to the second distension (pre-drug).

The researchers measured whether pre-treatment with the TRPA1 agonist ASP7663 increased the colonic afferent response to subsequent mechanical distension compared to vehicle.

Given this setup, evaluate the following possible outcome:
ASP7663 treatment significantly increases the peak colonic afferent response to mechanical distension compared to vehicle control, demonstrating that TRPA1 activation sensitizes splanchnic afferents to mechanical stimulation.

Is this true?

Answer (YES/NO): YES